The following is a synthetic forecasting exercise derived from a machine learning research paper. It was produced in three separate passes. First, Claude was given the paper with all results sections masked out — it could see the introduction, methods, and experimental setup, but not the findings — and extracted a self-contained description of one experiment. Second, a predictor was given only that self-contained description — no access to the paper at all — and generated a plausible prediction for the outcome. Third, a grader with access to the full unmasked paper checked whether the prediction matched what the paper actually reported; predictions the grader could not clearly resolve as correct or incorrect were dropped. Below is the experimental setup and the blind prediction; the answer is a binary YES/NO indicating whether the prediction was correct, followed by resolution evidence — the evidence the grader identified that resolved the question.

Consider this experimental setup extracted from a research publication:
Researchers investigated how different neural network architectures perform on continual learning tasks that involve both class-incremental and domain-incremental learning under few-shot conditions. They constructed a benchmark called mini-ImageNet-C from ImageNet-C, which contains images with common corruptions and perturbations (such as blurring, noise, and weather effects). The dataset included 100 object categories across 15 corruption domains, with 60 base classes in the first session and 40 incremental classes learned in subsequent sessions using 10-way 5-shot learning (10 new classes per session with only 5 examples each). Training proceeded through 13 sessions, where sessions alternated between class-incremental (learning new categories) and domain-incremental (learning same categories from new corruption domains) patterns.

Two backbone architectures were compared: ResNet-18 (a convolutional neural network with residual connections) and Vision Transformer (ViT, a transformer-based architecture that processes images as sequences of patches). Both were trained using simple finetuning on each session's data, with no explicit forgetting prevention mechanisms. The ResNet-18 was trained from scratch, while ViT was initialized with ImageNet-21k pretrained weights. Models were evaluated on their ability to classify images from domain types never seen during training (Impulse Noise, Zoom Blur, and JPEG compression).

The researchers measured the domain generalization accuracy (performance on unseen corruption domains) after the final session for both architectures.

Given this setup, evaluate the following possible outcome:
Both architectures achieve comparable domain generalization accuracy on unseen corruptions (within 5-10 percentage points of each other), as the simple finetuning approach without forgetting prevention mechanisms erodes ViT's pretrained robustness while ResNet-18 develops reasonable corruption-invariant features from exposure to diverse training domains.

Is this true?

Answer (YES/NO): NO